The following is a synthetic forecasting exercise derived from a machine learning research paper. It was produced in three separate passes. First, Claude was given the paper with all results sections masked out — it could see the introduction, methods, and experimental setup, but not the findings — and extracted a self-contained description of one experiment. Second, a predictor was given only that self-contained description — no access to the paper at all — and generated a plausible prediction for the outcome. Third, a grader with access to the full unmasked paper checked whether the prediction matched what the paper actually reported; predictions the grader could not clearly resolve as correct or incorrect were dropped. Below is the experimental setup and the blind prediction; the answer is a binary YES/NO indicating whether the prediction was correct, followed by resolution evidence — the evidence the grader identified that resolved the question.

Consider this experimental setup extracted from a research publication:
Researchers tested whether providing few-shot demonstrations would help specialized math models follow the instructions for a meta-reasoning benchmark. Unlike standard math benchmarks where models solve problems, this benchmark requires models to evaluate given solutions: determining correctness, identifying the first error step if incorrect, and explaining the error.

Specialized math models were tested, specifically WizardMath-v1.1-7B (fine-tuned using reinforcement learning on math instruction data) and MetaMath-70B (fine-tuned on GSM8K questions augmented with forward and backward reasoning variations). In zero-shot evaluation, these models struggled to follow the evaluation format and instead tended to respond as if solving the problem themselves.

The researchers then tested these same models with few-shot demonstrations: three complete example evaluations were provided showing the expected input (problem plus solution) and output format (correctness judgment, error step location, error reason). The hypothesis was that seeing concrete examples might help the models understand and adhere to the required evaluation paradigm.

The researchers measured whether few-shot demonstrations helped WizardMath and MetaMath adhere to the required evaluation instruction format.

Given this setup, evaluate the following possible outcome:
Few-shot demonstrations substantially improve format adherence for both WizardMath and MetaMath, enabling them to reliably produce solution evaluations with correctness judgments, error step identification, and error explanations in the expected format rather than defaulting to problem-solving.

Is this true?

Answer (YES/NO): NO